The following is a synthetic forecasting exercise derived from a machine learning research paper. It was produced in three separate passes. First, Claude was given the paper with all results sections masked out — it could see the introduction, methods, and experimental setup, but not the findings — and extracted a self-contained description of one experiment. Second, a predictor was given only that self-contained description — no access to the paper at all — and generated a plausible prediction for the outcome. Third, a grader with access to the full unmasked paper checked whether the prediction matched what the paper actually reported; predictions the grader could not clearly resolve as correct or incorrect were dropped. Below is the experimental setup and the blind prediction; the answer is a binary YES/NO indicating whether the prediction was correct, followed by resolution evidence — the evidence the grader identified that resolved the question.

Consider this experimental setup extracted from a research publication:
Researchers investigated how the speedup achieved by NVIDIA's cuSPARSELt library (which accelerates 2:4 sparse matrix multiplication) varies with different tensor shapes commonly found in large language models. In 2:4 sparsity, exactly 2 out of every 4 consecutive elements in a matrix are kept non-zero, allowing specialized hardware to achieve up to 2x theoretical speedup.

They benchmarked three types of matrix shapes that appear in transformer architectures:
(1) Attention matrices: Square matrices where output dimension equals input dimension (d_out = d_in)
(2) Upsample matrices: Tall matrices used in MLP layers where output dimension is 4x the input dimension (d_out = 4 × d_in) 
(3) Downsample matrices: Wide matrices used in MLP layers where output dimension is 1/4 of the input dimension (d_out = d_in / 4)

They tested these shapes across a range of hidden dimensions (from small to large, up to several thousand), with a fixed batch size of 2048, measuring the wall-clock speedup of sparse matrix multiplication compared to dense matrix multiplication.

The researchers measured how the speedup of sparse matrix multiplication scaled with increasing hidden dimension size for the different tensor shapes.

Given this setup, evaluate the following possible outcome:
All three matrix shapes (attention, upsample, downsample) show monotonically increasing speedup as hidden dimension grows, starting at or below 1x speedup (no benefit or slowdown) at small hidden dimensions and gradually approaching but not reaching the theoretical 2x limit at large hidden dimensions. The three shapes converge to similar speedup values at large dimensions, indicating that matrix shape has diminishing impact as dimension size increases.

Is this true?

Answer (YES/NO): NO